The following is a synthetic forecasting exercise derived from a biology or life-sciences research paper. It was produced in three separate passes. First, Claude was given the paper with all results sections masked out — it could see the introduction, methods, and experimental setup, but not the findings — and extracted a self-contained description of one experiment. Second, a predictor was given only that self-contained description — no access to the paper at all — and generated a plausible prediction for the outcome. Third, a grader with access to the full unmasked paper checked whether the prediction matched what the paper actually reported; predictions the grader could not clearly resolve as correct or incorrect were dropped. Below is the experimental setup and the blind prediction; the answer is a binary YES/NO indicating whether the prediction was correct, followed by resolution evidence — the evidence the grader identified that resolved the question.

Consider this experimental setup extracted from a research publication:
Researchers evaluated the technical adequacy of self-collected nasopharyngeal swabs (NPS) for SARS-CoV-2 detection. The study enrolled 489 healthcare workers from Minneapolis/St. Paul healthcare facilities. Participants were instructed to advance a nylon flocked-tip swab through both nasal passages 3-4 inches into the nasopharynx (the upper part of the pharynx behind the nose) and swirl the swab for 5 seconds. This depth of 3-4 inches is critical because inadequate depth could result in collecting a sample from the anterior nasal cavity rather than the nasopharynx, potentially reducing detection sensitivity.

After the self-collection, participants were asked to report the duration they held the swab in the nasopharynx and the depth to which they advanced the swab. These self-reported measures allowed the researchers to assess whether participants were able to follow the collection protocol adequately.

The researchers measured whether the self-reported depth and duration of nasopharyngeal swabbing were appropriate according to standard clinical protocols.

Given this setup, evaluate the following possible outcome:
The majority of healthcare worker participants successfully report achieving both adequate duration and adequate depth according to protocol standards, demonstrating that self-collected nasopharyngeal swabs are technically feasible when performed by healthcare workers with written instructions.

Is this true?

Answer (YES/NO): YES